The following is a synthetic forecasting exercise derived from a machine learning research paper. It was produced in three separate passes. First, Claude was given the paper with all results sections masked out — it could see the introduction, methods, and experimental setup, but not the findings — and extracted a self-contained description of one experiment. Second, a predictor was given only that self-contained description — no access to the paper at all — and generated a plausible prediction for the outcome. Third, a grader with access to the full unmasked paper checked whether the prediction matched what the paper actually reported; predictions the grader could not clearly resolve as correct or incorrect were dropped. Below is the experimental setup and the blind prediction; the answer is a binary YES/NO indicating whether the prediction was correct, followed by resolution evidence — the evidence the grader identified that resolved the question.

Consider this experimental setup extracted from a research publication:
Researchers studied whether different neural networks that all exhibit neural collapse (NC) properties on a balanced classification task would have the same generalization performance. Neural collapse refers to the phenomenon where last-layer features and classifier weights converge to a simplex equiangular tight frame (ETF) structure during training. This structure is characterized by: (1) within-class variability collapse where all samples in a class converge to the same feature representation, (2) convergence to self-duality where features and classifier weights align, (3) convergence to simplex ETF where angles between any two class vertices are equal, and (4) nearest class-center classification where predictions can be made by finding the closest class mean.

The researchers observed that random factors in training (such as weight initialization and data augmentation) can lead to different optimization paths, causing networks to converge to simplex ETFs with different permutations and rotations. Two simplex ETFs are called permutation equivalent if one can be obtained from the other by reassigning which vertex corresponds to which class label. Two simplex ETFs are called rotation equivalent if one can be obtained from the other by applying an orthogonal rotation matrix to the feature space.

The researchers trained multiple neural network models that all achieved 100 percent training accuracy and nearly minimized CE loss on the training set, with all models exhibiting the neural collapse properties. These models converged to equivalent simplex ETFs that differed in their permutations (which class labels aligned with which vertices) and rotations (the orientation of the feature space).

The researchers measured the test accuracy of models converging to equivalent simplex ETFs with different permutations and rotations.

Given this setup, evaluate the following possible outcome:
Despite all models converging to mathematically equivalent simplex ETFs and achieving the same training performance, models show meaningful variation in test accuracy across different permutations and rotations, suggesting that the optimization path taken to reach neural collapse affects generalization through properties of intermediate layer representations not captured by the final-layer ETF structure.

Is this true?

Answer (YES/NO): NO